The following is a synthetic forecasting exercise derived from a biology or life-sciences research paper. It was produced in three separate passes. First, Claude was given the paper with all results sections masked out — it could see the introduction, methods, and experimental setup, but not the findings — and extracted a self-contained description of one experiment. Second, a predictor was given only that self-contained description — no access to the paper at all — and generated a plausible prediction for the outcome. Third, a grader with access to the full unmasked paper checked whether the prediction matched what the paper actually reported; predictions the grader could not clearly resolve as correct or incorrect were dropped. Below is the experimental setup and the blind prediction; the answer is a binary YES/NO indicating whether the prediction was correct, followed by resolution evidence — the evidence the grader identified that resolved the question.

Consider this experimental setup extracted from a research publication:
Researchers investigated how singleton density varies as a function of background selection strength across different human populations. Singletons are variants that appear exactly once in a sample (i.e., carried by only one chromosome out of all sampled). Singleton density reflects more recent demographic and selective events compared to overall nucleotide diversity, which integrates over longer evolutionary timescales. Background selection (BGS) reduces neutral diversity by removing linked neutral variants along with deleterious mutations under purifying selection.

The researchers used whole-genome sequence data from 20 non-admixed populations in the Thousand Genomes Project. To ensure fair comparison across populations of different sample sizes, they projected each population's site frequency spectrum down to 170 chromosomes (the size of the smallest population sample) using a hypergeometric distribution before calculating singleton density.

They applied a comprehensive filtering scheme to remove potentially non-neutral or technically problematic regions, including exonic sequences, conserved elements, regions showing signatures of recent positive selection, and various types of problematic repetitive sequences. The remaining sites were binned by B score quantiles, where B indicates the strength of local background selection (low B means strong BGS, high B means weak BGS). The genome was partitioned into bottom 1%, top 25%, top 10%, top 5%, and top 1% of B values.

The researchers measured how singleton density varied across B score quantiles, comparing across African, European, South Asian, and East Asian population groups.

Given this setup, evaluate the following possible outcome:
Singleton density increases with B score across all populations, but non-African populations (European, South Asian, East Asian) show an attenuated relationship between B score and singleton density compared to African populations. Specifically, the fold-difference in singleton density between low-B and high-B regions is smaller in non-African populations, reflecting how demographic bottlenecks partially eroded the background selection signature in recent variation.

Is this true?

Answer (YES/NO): YES